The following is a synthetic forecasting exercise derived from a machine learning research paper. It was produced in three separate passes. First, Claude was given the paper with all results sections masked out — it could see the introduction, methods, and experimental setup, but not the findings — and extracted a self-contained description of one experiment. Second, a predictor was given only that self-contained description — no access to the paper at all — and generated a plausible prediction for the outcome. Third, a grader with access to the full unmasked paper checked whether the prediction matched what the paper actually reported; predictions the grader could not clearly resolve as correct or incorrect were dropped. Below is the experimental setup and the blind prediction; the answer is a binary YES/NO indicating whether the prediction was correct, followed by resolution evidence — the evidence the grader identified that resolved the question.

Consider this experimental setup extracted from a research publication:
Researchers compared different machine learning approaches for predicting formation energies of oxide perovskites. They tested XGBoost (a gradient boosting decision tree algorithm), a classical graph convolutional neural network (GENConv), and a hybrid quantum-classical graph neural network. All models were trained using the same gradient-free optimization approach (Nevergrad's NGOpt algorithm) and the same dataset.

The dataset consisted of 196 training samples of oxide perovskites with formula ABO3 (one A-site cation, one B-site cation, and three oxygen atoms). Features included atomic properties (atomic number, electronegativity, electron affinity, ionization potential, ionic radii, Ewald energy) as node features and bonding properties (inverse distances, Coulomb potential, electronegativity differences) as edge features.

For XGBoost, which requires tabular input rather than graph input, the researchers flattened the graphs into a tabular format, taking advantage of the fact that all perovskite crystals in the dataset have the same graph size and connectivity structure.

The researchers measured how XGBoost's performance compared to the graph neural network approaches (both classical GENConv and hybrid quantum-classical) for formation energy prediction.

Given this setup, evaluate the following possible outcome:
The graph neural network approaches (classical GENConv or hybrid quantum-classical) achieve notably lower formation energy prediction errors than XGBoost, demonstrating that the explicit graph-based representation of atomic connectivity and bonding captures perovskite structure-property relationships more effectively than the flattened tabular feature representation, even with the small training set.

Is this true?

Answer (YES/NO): NO